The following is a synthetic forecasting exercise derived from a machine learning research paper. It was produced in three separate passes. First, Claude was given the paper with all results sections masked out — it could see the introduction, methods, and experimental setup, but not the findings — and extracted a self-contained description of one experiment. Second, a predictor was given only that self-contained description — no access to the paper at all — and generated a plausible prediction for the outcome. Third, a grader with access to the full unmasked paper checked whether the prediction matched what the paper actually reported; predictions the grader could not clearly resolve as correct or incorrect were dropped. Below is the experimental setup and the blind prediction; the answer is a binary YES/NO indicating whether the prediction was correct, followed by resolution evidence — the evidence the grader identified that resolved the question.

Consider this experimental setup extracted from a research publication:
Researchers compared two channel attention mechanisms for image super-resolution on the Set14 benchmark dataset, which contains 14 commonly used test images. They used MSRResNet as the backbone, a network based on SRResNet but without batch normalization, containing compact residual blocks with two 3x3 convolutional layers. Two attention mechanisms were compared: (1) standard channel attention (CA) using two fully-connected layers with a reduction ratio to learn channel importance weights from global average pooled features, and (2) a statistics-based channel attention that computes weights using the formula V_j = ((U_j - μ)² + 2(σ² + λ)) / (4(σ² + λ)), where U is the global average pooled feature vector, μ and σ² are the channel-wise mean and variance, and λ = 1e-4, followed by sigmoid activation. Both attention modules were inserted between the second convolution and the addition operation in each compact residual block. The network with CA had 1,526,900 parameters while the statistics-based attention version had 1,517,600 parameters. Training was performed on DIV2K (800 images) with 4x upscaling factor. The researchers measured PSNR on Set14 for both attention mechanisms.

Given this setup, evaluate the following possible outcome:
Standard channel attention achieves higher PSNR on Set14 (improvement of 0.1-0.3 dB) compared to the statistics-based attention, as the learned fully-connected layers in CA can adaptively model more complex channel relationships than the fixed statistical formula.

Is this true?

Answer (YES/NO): NO